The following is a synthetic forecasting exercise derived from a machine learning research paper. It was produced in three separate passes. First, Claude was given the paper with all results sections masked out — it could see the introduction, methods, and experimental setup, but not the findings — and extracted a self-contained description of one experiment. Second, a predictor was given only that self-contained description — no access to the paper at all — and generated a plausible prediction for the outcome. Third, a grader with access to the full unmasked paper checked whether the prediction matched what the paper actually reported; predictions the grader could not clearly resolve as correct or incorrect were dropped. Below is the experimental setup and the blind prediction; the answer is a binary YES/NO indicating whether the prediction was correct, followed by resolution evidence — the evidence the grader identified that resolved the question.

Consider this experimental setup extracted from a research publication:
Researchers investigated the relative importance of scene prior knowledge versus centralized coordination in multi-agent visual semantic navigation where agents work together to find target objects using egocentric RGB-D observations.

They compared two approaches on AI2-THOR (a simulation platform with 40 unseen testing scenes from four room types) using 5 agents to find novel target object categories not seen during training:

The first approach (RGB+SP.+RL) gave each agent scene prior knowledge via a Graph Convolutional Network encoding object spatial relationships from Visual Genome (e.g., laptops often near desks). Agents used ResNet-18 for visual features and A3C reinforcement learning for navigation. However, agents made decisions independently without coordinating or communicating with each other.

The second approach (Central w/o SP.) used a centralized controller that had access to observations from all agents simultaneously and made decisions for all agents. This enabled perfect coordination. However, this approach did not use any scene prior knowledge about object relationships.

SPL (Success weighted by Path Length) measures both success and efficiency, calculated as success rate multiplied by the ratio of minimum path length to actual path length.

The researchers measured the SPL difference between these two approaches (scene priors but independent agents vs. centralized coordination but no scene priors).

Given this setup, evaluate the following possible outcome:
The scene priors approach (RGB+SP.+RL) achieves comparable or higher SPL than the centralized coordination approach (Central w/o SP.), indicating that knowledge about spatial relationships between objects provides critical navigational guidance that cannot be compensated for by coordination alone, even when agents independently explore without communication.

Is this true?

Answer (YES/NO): NO